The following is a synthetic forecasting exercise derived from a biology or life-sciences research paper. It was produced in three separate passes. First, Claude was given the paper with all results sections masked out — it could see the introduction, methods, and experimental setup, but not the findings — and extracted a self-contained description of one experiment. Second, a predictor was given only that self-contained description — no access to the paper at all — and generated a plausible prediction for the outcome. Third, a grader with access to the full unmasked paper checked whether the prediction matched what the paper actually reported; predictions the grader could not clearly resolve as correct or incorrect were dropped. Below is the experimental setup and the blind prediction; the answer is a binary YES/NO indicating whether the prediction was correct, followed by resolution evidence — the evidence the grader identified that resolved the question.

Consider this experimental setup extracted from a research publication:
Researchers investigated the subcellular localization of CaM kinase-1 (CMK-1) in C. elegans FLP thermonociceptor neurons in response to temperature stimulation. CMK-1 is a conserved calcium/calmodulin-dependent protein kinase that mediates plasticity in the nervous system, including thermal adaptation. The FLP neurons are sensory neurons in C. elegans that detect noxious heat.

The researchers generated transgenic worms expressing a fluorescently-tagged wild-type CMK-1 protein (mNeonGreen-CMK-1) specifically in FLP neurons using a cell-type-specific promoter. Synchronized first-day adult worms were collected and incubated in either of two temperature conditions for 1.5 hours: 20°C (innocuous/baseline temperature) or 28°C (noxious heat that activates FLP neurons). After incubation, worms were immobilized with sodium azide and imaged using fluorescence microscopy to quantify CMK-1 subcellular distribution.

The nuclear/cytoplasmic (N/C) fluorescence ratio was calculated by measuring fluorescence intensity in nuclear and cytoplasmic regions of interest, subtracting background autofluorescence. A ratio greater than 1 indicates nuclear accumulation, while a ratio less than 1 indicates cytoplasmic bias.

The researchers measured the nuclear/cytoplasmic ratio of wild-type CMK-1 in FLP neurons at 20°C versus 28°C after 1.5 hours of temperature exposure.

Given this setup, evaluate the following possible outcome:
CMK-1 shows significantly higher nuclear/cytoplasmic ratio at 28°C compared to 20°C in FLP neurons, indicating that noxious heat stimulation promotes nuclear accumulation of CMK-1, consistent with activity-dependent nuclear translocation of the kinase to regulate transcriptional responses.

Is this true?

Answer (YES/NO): YES